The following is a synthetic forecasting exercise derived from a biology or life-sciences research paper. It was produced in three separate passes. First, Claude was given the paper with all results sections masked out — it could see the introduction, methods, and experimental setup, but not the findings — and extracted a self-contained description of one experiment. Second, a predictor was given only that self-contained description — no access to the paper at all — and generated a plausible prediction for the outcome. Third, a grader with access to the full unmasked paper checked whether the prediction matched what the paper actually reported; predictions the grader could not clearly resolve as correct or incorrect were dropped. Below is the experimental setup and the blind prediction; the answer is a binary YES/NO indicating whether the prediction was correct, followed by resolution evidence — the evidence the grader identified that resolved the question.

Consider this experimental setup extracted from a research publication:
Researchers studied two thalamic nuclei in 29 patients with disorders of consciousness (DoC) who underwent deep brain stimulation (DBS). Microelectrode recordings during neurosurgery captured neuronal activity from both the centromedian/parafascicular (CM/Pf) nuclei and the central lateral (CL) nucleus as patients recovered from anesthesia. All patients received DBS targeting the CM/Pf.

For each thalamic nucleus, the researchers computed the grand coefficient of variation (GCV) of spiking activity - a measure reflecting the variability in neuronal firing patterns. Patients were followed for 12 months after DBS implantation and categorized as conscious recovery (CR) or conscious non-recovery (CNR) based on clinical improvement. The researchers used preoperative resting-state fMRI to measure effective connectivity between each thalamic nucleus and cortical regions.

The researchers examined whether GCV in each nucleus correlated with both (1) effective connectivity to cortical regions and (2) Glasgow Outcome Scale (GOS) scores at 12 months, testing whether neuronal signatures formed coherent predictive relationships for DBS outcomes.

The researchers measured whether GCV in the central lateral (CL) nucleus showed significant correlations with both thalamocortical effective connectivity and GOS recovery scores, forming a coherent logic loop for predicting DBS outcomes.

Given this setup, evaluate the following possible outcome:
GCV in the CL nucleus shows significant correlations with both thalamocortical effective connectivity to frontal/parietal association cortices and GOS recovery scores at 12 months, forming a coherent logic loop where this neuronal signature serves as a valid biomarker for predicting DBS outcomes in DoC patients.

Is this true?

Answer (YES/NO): NO